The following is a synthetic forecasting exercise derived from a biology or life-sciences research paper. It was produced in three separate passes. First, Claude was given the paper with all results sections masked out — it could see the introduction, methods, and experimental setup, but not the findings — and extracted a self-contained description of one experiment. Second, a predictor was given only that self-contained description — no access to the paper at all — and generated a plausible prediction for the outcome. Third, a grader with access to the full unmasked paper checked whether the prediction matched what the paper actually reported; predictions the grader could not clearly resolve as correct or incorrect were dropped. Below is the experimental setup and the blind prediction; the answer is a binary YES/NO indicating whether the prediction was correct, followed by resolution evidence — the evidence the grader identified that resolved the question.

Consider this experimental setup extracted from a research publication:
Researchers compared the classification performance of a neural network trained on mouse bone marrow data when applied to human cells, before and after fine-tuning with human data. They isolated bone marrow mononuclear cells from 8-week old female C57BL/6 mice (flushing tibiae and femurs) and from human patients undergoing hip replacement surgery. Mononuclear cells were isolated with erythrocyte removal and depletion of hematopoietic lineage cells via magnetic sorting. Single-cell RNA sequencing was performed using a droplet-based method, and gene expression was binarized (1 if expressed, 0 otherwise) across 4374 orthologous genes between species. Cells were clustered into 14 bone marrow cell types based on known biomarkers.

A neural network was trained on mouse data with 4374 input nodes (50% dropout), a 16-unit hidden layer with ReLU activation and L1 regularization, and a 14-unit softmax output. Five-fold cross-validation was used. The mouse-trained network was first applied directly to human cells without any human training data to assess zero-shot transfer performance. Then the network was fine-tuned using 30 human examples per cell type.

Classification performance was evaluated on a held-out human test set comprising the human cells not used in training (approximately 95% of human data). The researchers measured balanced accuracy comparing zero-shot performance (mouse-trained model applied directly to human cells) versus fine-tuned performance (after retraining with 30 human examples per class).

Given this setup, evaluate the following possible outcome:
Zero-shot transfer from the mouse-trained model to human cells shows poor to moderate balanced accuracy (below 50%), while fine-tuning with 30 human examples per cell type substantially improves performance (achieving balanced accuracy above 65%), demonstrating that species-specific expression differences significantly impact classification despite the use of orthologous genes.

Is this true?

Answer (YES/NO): NO